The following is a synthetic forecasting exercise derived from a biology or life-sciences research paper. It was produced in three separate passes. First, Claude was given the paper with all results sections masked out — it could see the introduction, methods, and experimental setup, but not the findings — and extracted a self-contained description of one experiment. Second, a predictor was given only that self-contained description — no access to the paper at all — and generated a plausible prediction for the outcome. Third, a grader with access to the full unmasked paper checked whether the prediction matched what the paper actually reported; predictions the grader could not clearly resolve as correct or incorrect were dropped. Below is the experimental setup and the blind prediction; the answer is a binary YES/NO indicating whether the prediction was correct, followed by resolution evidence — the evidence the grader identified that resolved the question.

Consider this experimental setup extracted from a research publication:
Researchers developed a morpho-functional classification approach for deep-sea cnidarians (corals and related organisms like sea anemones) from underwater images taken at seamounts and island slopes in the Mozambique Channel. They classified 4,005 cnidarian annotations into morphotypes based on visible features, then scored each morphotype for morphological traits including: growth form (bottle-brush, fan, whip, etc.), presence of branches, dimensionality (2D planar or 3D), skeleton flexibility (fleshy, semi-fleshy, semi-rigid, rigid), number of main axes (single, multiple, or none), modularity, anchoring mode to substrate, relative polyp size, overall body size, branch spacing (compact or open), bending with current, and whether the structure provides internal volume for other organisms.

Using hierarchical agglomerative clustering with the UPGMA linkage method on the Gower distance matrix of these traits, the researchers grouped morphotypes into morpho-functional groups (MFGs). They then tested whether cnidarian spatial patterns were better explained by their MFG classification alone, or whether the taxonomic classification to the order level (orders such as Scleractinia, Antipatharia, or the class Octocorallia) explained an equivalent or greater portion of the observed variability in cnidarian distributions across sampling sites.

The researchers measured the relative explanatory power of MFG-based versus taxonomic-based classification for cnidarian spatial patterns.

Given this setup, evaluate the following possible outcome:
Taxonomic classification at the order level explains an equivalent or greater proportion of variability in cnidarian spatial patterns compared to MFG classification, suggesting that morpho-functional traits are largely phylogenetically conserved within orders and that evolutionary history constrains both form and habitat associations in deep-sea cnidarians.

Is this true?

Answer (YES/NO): YES